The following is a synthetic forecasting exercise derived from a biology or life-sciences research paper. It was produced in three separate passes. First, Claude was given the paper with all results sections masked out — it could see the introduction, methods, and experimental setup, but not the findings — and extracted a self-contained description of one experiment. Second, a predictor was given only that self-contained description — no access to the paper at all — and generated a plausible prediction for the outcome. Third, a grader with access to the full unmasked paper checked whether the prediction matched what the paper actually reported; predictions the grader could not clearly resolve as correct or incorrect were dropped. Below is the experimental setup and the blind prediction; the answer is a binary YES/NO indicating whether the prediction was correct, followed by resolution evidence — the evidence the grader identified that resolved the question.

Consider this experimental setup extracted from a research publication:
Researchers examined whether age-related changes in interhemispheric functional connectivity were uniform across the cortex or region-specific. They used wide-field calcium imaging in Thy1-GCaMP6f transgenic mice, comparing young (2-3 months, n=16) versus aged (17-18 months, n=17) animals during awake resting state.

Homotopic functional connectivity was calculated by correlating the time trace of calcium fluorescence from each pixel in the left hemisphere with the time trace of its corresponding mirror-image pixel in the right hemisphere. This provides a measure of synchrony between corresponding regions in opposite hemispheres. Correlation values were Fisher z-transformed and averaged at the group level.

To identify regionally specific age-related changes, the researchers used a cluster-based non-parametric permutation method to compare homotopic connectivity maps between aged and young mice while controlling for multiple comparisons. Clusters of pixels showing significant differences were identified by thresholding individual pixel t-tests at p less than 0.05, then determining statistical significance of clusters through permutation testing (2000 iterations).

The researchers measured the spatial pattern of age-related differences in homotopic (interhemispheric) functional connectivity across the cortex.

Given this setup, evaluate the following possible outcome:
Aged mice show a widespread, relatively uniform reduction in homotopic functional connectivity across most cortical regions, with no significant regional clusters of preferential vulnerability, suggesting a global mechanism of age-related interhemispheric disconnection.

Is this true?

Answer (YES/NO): NO